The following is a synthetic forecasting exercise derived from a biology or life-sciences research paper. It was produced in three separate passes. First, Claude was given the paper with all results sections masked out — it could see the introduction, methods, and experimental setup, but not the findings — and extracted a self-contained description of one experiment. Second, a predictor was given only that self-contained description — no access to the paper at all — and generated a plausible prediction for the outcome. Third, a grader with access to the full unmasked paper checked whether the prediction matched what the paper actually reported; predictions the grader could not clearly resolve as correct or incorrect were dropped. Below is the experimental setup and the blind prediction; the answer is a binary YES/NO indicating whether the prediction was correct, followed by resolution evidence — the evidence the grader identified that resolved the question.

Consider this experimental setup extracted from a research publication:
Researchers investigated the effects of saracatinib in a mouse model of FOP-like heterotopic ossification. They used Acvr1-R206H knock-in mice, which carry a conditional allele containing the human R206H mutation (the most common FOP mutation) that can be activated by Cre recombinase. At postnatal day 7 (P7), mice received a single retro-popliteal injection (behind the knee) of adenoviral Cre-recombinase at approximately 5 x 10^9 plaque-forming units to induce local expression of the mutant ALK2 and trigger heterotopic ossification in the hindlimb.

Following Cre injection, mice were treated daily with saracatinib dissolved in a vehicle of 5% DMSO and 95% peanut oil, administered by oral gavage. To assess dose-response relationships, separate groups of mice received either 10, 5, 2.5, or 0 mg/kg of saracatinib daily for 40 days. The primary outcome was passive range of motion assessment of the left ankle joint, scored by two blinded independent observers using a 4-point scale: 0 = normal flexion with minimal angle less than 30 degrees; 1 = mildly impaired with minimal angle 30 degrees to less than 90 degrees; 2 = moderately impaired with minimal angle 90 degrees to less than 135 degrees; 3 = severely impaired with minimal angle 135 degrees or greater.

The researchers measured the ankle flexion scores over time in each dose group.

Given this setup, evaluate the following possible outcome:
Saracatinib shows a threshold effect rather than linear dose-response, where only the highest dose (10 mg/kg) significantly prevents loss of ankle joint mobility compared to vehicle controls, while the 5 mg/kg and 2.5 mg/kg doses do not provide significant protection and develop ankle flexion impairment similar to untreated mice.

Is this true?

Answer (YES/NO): NO